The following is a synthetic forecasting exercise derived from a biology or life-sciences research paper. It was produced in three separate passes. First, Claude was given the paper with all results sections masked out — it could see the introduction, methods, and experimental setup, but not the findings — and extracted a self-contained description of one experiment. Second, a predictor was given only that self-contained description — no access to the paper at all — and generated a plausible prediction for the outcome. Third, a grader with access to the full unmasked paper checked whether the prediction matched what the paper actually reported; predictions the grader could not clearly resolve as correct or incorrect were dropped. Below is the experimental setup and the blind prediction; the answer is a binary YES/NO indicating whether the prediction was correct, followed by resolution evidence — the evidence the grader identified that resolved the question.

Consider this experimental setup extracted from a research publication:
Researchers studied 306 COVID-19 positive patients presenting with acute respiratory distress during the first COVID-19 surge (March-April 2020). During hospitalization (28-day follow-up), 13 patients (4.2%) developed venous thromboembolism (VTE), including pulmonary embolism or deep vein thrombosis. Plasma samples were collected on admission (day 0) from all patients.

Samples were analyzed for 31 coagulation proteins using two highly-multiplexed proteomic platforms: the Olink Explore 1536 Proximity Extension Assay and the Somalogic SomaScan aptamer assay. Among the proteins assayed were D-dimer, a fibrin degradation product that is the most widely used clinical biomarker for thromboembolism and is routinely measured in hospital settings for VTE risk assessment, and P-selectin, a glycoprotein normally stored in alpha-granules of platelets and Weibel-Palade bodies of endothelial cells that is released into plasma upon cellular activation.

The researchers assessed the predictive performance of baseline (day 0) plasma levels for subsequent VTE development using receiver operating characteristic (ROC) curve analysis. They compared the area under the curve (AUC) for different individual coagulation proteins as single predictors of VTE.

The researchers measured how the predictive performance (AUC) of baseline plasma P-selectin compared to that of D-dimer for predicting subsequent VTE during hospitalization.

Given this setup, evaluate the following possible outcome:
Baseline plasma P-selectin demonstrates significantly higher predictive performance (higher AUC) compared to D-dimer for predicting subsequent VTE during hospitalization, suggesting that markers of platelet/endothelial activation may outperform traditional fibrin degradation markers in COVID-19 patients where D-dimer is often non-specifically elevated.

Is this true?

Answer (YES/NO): NO